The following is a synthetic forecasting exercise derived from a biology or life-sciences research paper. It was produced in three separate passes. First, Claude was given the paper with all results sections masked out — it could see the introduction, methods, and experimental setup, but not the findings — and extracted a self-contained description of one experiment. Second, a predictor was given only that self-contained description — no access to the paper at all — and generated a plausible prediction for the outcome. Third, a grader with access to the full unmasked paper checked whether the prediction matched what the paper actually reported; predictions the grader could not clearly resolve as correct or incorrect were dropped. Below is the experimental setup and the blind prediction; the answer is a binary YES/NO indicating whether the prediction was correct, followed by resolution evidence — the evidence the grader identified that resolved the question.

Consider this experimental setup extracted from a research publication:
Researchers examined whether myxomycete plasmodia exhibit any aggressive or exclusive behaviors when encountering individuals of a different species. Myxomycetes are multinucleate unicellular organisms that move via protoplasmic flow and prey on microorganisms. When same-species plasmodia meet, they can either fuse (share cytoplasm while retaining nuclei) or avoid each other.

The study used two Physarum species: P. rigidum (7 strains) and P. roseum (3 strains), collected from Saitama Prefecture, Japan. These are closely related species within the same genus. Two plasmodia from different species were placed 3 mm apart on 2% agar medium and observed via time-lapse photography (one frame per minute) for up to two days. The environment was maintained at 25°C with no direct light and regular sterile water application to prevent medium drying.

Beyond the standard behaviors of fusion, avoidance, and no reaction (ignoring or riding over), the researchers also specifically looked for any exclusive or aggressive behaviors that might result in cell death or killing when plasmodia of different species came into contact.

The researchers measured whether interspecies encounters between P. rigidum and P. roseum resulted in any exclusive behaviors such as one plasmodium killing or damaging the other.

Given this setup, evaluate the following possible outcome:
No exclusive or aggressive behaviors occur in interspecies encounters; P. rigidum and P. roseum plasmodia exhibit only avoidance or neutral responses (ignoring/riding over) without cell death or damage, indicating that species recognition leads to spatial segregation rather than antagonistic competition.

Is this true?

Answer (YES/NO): YES